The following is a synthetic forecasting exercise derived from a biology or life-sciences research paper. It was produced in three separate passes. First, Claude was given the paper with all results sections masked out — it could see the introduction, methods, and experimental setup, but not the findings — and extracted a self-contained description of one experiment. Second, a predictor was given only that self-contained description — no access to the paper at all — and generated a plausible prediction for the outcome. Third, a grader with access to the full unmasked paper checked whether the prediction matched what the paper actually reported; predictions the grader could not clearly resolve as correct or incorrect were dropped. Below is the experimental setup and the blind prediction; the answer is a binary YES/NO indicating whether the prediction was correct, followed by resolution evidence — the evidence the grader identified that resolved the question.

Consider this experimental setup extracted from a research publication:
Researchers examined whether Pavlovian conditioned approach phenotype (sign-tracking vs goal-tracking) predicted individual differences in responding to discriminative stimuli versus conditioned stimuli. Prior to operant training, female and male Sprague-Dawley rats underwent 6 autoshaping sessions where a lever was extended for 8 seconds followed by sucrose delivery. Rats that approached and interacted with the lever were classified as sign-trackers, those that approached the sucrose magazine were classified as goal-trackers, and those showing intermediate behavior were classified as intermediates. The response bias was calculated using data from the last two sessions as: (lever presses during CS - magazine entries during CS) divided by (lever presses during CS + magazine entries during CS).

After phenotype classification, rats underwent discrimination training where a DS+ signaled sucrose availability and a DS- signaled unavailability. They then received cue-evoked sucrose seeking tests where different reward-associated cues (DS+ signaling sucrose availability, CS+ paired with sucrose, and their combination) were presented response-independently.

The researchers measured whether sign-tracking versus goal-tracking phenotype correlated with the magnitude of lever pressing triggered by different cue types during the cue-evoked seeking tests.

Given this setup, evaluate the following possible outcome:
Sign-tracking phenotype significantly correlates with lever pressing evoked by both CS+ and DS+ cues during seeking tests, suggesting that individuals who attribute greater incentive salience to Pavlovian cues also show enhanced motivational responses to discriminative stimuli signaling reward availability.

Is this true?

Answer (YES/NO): NO